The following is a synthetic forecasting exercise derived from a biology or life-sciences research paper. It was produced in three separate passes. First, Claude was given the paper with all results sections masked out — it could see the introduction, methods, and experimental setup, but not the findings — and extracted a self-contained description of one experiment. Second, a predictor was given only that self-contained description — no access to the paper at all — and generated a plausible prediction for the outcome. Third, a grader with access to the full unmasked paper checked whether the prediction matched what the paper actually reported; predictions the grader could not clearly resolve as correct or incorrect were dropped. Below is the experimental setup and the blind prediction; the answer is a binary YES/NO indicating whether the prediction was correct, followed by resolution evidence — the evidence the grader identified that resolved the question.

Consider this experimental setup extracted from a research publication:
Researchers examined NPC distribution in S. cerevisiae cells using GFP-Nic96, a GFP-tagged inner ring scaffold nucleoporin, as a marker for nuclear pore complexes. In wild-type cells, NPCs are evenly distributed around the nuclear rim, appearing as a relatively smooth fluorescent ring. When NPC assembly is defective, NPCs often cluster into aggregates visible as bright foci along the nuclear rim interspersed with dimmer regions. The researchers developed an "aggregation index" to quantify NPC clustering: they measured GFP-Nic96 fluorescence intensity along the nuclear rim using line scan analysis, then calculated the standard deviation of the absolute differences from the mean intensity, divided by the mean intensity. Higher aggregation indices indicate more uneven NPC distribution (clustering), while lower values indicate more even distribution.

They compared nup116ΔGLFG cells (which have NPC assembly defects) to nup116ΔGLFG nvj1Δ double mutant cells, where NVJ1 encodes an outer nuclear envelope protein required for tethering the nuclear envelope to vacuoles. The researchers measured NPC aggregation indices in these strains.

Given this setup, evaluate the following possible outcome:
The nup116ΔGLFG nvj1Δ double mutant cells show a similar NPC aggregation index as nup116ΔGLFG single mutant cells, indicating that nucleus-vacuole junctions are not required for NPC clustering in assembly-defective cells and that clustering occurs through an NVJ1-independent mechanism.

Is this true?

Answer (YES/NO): NO